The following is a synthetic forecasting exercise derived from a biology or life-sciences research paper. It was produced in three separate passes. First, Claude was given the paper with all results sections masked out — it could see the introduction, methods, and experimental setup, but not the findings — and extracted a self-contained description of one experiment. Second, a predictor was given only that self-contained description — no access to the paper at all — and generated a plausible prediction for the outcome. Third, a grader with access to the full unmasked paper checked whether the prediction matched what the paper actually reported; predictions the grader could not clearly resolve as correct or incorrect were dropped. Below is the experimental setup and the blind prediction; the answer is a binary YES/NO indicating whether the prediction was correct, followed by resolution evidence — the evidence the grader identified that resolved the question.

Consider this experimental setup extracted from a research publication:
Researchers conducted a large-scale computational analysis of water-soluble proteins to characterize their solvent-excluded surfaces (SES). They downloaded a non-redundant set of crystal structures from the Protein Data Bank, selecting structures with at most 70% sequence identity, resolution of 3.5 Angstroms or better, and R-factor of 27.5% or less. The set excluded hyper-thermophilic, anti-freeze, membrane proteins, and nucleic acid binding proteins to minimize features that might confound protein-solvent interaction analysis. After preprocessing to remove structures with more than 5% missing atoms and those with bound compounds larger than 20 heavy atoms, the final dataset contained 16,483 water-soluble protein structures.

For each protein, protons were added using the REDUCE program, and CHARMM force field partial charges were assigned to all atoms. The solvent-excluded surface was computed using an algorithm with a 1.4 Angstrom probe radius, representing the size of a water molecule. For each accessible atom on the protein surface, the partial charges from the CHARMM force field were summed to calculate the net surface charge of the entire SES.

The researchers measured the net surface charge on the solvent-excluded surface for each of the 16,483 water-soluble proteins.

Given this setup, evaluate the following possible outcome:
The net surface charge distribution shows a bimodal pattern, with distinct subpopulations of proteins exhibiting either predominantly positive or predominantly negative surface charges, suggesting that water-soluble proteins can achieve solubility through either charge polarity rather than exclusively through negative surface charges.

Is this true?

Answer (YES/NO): NO